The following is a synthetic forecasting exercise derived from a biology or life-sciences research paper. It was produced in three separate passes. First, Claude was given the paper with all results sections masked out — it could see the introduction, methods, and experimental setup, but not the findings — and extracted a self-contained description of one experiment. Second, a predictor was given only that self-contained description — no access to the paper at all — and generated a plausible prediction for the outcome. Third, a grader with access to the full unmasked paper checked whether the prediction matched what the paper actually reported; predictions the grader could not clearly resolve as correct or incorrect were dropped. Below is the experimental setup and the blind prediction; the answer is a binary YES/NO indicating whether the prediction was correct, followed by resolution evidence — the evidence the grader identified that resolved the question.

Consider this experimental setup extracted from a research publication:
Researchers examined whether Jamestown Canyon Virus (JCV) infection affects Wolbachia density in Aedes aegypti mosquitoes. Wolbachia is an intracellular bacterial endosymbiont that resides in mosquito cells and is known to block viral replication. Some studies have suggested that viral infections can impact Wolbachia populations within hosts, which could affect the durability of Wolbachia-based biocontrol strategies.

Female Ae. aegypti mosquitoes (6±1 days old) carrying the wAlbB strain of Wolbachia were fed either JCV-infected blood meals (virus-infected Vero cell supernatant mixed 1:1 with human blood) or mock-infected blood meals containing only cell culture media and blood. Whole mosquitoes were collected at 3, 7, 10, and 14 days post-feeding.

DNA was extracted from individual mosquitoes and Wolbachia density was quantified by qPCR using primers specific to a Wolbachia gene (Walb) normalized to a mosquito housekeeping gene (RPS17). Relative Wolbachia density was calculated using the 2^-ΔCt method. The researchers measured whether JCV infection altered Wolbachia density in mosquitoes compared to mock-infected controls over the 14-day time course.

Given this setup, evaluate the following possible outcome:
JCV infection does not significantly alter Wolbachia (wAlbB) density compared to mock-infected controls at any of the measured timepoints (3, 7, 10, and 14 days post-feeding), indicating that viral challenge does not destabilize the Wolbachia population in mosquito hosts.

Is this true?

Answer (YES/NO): YES